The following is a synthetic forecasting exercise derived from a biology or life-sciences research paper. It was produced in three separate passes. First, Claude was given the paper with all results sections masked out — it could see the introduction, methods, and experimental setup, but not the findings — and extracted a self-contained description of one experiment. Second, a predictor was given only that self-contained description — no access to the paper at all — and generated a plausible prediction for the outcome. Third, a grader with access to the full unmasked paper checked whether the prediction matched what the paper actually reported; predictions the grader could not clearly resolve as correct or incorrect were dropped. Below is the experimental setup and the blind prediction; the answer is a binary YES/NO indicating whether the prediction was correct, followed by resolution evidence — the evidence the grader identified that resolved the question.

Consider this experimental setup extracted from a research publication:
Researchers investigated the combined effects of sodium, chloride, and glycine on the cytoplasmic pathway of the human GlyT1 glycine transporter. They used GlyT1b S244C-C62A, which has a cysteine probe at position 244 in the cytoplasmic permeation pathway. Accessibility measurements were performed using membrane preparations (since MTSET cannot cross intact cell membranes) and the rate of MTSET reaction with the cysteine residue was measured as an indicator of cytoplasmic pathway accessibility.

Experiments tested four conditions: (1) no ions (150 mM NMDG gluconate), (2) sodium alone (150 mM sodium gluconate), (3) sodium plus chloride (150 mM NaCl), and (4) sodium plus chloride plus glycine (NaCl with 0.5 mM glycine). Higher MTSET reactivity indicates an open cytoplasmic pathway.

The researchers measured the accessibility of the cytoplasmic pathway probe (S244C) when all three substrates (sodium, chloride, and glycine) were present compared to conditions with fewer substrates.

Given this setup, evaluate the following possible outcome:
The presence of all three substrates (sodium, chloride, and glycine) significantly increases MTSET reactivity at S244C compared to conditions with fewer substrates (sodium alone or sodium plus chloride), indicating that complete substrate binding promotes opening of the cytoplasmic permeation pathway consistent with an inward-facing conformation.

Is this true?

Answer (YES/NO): YES